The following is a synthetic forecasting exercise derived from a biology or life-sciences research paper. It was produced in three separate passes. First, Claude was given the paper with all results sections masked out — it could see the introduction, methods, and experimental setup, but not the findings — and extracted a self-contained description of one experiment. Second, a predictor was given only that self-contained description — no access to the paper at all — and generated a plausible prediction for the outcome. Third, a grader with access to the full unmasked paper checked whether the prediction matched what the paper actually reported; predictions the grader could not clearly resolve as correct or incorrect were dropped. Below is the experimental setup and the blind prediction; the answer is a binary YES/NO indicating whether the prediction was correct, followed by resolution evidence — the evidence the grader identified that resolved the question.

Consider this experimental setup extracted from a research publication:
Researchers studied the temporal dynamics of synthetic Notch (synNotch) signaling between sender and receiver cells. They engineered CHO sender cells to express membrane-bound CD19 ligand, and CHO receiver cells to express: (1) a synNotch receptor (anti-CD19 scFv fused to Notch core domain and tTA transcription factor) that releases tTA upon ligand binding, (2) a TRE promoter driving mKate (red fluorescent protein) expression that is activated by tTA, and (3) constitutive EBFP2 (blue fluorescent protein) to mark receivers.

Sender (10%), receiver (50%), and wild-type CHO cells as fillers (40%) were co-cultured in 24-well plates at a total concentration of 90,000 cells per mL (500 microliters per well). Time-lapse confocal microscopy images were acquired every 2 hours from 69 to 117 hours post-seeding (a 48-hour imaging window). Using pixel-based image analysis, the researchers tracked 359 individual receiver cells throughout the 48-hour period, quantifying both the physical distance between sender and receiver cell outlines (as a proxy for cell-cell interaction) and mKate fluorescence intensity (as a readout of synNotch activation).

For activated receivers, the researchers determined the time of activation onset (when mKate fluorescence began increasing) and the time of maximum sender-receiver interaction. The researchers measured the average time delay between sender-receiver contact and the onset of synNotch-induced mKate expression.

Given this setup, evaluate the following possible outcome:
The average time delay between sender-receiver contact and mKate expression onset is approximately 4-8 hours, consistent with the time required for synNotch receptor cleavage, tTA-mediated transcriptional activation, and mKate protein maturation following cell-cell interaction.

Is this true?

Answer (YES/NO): YES